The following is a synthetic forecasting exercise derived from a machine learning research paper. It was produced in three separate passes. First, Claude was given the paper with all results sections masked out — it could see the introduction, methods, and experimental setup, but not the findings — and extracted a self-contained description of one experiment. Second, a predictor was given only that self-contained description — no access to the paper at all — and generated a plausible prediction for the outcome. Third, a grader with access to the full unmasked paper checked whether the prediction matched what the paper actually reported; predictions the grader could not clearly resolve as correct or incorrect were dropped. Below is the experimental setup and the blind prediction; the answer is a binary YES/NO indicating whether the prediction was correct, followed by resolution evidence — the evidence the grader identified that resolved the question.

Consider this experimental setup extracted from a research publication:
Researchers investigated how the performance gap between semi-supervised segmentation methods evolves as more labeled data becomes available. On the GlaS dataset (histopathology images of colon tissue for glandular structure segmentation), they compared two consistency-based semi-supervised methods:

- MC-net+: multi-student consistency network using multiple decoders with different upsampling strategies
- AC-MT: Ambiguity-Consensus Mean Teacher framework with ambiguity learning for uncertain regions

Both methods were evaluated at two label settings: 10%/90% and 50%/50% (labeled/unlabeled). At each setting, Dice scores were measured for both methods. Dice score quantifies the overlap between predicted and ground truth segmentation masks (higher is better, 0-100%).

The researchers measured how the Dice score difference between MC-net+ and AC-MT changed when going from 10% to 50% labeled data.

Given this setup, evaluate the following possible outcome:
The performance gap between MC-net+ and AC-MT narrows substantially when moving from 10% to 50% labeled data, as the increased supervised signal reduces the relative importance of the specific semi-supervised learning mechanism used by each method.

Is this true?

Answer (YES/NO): NO